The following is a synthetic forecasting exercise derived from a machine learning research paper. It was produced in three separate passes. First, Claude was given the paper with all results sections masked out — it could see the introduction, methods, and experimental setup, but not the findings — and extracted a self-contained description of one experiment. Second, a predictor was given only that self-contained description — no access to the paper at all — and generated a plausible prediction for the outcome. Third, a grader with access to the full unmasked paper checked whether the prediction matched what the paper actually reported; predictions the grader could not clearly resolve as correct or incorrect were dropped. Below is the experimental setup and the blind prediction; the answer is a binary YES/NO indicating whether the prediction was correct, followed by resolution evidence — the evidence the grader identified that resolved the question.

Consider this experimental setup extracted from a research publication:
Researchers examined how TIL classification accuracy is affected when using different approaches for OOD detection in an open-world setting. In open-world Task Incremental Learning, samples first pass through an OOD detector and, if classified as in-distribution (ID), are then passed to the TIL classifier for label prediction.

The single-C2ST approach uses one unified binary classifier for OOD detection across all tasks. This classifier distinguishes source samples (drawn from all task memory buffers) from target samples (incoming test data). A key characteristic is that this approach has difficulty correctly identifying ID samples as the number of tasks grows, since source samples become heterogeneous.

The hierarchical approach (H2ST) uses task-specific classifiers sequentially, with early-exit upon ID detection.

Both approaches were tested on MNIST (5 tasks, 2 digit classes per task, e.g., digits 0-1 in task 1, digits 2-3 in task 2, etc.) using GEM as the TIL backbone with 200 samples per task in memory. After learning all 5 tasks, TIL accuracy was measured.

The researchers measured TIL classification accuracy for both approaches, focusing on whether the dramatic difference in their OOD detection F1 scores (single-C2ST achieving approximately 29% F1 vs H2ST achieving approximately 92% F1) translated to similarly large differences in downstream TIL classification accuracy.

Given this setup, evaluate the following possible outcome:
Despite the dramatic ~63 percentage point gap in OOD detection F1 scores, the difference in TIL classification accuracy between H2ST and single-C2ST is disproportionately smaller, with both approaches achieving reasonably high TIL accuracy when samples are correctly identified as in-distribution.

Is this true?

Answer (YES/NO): YES